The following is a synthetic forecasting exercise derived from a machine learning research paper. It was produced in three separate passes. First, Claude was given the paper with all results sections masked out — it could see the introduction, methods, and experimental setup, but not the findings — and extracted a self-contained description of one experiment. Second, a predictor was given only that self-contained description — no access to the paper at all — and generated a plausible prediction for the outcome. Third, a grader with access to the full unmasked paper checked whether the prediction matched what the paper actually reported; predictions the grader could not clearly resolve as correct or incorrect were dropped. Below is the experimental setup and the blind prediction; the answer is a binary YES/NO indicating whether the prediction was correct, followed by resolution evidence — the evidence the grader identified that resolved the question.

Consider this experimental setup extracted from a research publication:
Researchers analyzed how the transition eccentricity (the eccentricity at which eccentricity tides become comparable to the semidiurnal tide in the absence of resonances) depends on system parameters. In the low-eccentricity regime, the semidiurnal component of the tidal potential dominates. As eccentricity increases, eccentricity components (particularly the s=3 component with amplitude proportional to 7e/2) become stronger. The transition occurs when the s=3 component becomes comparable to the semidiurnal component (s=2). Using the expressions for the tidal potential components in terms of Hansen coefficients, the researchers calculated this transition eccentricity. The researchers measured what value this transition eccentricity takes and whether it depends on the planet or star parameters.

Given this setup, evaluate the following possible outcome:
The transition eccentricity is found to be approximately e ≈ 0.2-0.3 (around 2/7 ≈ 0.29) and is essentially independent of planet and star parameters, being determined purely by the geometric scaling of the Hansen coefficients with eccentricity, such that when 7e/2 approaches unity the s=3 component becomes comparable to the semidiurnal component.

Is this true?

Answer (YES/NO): YES